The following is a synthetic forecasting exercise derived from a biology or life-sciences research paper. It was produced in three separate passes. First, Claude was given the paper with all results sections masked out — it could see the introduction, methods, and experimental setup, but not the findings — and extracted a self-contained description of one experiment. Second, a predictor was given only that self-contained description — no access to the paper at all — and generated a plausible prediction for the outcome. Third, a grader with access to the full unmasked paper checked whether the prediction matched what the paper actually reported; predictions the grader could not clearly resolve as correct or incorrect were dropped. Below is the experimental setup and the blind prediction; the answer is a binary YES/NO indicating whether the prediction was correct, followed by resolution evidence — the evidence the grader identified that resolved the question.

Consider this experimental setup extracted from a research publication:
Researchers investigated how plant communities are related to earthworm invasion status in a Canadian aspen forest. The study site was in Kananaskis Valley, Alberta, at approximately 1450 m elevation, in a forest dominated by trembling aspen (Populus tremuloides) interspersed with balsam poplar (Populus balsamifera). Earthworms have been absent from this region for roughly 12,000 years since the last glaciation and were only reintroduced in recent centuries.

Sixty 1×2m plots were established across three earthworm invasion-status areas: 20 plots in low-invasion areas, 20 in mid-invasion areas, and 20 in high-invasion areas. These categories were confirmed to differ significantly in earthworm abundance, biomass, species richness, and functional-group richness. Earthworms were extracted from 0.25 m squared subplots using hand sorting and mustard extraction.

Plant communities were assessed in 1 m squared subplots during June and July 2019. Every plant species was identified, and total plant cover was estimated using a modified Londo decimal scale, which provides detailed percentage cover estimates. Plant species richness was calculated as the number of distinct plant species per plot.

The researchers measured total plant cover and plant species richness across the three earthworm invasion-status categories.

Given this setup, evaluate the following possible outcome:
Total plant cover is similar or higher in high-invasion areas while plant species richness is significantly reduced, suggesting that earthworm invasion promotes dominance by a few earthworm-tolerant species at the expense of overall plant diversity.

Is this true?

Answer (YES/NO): NO